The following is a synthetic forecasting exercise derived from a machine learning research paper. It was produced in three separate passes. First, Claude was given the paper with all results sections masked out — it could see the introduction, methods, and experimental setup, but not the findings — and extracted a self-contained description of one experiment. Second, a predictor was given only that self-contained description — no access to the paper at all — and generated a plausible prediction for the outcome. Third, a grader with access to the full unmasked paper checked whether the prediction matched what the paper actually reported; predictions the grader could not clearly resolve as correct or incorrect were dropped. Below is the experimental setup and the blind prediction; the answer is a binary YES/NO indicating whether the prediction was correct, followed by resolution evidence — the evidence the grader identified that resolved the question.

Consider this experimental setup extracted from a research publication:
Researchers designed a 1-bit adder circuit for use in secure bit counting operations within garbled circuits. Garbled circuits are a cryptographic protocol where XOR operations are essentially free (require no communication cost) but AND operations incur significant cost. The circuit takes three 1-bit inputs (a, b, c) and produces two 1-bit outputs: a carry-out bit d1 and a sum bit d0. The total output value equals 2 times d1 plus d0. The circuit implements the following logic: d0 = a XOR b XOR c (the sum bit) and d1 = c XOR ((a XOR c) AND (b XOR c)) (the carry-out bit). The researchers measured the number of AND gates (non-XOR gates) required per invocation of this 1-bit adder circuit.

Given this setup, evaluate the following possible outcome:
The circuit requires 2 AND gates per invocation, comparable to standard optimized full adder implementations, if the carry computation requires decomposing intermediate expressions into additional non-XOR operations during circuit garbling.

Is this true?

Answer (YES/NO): NO